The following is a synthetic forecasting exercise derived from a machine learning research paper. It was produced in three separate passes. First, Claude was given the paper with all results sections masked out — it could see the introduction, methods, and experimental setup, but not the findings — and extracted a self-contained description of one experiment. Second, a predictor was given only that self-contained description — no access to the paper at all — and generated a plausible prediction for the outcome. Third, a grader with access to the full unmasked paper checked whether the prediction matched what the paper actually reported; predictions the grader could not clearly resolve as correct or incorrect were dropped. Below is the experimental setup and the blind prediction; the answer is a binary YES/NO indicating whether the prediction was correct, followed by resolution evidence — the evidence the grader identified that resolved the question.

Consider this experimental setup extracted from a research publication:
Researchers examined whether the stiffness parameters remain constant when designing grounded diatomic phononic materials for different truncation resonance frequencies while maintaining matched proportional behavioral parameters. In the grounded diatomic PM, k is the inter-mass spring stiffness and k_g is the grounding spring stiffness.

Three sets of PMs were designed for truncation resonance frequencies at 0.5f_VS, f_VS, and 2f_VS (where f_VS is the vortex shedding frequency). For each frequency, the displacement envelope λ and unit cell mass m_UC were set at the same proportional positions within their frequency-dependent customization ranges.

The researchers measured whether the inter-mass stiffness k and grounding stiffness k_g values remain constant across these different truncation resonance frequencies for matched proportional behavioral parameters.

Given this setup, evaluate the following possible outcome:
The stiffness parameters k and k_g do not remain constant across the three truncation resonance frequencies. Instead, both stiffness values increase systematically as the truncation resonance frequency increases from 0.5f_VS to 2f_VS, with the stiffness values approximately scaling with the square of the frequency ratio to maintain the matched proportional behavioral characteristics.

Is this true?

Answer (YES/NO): NO